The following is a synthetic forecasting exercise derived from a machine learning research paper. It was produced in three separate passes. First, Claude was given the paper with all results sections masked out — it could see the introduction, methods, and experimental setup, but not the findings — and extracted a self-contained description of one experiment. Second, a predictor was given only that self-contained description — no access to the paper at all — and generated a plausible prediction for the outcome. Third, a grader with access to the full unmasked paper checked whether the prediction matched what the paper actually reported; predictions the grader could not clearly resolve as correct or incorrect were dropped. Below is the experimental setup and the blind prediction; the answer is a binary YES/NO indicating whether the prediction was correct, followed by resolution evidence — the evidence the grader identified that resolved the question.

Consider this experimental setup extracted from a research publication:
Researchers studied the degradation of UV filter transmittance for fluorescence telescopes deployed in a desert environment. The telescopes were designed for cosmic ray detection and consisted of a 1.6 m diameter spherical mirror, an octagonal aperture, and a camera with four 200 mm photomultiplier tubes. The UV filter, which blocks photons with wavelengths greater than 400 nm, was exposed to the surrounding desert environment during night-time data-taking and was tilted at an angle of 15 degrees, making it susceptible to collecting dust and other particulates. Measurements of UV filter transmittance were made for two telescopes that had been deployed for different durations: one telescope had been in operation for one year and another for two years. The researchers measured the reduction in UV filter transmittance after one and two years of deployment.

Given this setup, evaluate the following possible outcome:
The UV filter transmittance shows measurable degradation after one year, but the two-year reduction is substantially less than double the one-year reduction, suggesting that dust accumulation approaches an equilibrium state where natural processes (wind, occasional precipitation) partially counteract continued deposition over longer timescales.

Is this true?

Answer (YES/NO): YES